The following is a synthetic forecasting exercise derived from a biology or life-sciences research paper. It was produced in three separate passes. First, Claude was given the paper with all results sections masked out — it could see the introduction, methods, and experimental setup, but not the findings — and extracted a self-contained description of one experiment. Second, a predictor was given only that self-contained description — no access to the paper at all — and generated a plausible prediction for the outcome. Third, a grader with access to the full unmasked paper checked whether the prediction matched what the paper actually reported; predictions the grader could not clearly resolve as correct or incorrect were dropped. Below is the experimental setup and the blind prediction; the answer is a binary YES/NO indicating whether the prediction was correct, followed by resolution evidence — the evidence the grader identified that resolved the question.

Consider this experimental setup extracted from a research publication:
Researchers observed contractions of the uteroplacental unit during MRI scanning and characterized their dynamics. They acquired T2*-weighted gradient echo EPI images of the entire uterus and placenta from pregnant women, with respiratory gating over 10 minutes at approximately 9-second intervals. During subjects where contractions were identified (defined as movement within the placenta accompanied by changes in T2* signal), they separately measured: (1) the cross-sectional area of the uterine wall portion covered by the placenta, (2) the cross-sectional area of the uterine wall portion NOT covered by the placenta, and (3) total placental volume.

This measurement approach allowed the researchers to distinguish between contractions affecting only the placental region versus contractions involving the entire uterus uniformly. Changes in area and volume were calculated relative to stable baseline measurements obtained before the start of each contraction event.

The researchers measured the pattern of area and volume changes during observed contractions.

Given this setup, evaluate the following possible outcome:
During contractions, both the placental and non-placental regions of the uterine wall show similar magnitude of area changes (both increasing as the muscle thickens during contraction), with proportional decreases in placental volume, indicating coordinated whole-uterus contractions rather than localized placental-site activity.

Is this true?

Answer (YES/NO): NO